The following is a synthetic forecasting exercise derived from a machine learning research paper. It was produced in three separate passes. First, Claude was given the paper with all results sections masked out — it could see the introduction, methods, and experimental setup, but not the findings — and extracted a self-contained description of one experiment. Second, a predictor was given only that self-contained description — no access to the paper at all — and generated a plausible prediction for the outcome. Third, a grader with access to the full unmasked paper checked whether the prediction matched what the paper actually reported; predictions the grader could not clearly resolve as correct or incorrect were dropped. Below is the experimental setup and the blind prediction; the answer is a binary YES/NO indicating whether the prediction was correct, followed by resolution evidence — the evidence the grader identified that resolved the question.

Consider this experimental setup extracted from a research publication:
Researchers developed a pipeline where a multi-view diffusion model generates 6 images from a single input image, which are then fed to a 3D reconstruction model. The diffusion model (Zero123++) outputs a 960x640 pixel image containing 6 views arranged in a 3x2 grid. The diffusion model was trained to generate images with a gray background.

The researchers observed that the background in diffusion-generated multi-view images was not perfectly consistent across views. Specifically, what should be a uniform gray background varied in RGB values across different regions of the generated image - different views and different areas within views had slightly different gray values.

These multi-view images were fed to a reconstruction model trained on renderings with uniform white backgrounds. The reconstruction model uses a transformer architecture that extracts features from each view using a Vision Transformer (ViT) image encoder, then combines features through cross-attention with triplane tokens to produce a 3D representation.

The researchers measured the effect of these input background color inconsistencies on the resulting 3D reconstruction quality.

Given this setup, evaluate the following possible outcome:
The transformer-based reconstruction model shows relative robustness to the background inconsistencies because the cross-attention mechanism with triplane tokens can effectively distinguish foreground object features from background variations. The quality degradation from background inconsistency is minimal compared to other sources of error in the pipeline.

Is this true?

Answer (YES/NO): NO